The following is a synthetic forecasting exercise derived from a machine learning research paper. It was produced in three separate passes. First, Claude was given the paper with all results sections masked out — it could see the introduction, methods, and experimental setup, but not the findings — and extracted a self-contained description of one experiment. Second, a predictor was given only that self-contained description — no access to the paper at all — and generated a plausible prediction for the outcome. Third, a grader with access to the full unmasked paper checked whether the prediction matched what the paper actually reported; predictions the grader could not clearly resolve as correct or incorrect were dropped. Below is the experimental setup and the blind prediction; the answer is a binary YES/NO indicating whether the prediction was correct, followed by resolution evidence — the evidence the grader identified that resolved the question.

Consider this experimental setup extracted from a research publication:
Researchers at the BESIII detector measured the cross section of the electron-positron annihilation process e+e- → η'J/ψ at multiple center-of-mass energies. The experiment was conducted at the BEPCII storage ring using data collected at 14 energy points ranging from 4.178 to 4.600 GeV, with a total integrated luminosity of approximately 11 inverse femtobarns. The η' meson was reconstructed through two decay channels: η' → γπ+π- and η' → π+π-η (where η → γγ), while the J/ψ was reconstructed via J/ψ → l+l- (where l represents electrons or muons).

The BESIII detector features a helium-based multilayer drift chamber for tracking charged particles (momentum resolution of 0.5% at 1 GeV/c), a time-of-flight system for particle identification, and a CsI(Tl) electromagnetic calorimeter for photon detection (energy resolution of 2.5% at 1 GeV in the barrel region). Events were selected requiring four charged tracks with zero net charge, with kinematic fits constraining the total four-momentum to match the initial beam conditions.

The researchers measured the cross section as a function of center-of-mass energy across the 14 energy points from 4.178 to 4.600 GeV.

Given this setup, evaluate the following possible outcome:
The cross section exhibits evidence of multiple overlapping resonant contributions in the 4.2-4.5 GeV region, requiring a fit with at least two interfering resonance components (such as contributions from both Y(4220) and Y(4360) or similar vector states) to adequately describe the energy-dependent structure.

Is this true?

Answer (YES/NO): YES